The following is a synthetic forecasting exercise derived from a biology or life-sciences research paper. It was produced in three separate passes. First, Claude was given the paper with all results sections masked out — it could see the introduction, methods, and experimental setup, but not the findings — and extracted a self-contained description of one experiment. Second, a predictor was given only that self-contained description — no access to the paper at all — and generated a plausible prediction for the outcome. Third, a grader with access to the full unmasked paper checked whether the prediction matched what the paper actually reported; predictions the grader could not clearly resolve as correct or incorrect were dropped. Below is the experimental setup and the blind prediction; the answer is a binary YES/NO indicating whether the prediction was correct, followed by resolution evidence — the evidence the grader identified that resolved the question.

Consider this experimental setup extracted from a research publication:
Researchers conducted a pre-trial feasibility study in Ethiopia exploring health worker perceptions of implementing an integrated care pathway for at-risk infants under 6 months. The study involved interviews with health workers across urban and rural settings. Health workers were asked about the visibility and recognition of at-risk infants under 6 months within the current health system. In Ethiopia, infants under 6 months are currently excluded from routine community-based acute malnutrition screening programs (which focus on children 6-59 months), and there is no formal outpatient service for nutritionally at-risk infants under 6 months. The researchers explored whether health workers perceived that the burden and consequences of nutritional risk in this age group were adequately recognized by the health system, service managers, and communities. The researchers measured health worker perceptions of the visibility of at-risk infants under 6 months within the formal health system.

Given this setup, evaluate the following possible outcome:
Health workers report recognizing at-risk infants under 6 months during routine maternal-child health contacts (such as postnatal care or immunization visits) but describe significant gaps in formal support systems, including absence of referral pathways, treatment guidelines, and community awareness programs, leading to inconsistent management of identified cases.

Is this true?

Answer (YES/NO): YES